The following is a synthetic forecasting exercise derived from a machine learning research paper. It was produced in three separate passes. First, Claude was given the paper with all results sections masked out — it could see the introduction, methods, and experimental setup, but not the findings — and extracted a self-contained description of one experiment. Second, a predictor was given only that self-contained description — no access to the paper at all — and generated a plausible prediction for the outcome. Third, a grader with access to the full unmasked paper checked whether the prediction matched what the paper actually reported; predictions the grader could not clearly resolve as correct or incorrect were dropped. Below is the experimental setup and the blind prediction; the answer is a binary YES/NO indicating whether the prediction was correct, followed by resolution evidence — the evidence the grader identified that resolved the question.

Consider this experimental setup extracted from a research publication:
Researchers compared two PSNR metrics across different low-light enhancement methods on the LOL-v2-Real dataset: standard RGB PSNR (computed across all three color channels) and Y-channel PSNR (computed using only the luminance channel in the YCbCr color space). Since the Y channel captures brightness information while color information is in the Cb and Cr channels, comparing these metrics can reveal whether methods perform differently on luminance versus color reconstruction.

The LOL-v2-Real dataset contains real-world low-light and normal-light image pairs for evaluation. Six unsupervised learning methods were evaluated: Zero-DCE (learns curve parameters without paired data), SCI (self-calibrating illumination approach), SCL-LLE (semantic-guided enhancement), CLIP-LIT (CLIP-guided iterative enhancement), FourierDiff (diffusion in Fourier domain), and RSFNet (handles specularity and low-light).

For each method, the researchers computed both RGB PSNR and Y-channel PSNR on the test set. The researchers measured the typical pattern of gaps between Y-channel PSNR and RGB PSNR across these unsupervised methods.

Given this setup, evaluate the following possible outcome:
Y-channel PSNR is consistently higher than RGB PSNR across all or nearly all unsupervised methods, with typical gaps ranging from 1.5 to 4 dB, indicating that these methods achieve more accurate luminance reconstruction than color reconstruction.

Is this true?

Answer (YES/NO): YES